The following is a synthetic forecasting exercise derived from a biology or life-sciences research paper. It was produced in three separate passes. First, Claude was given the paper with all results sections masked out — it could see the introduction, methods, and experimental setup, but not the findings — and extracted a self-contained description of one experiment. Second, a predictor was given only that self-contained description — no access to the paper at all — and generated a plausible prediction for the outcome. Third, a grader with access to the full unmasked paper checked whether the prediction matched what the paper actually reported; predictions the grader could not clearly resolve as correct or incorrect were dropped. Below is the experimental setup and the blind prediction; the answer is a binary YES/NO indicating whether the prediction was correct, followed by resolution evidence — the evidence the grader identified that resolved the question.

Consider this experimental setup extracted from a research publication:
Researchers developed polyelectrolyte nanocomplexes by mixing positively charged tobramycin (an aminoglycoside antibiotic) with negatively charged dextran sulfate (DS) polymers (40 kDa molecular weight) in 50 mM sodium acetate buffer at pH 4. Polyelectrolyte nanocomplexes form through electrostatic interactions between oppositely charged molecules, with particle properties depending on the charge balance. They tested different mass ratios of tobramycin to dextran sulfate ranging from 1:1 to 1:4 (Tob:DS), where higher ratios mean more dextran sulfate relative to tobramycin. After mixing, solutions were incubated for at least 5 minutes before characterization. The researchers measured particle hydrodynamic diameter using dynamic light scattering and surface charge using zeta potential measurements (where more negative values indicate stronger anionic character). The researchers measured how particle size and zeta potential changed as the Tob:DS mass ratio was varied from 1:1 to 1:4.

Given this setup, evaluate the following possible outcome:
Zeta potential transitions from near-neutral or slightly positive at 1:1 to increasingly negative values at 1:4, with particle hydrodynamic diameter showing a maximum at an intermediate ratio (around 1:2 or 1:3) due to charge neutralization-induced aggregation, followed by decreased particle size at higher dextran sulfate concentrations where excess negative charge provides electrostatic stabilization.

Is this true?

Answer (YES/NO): NO